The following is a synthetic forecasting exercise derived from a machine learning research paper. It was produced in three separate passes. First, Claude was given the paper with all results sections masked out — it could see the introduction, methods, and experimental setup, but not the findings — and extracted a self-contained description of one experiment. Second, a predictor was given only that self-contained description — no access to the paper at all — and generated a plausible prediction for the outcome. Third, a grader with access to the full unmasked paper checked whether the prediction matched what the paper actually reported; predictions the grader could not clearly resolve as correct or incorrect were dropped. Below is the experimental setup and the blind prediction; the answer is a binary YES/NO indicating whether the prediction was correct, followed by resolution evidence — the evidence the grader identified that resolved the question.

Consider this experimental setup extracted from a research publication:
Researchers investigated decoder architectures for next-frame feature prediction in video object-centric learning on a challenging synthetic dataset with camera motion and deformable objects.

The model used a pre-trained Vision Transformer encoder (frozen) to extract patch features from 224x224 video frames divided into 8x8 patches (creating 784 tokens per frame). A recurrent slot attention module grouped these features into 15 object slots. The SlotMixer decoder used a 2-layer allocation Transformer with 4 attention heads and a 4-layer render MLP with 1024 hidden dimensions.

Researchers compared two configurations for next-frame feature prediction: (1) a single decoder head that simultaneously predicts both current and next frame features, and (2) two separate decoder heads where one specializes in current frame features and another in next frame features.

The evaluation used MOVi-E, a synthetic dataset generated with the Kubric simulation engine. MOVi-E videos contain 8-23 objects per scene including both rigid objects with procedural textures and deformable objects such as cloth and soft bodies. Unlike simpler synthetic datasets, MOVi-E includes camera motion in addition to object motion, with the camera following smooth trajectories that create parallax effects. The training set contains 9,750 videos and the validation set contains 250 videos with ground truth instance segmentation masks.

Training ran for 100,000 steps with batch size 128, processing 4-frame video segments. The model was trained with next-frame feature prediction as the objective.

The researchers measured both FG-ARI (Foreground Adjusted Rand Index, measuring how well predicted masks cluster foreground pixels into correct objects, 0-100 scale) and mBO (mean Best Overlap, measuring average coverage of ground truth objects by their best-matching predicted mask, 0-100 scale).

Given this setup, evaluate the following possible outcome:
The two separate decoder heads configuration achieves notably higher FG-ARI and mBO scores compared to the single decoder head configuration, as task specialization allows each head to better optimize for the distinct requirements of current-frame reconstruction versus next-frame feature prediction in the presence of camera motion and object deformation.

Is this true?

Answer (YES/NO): NO